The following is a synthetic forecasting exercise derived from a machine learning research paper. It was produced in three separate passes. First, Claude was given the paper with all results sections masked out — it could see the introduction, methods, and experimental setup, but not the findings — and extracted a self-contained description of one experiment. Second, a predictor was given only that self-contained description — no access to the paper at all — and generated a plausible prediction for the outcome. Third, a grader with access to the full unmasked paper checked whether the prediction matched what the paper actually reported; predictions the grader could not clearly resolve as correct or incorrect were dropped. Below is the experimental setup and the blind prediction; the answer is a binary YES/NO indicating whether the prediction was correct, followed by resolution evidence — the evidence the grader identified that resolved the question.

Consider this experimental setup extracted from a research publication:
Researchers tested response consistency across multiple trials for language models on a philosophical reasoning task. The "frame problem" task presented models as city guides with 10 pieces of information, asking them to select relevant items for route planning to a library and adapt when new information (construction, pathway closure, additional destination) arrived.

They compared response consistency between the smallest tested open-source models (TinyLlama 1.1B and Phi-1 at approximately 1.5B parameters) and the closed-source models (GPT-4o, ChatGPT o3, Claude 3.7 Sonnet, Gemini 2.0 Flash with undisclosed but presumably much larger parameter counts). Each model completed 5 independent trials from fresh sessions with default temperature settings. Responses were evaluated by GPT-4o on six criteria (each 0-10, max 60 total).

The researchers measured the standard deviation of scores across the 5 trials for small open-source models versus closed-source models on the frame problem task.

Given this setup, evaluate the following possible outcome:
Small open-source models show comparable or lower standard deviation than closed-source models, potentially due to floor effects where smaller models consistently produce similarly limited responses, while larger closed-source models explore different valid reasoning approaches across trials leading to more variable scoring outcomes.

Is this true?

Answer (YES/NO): YES